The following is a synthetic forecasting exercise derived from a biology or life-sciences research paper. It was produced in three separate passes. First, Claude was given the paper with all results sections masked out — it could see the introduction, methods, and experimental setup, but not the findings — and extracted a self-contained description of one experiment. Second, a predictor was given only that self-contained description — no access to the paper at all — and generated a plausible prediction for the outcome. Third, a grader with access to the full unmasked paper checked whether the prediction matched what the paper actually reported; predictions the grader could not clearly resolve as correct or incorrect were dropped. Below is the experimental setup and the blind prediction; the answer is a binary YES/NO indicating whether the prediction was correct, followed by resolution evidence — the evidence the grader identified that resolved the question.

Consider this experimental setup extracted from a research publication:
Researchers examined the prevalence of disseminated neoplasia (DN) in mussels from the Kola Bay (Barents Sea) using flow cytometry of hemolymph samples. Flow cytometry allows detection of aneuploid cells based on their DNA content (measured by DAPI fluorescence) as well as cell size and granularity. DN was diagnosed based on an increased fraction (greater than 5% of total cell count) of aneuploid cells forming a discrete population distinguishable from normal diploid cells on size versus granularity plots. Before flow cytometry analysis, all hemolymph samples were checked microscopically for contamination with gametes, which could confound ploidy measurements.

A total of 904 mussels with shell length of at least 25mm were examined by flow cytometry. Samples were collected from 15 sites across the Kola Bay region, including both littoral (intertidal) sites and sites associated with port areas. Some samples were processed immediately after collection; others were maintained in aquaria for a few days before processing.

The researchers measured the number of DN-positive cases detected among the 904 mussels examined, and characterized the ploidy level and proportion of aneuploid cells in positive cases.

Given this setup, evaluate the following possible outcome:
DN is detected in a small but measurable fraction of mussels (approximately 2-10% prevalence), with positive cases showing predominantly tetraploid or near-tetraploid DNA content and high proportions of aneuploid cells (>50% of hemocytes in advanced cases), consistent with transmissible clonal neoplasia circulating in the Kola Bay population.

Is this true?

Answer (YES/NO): NO